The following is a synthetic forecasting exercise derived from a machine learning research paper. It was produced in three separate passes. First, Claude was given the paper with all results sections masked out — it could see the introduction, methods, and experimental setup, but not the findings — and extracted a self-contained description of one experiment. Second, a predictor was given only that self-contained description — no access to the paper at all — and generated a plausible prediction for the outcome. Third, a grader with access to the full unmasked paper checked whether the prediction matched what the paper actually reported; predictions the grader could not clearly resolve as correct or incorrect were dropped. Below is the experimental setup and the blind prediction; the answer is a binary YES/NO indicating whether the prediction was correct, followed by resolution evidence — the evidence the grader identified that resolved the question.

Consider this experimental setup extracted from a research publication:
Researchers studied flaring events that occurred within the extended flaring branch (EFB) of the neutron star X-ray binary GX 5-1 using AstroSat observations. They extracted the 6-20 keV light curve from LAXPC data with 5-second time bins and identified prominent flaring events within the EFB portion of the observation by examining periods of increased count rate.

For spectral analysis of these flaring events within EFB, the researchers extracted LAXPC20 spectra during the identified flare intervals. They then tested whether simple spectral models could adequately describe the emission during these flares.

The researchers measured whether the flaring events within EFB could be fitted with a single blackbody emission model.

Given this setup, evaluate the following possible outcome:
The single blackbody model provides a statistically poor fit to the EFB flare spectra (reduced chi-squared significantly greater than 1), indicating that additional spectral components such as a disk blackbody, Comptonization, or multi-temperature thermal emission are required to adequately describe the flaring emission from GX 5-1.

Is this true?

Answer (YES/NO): NO